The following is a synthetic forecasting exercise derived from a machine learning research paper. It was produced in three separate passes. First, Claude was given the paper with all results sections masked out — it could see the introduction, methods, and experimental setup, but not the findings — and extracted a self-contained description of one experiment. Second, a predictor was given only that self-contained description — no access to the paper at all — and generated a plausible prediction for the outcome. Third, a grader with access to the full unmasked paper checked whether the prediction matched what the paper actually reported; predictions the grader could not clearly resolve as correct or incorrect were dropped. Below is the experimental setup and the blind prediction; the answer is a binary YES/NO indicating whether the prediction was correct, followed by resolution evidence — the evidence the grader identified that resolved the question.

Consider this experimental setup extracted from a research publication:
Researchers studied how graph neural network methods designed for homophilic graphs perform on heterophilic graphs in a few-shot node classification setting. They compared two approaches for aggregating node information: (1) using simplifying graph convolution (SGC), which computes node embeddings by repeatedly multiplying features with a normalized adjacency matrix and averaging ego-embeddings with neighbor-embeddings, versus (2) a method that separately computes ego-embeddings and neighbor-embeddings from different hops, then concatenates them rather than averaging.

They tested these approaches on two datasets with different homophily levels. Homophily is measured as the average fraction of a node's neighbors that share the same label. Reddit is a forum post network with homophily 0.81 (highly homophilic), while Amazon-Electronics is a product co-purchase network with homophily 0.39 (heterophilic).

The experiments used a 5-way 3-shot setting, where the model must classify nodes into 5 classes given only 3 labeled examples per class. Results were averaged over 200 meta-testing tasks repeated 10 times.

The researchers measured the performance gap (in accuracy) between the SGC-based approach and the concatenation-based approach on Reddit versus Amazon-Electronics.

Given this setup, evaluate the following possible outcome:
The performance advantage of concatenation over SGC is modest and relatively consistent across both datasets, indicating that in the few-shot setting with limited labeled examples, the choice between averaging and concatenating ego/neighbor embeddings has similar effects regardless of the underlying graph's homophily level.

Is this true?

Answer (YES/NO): NO